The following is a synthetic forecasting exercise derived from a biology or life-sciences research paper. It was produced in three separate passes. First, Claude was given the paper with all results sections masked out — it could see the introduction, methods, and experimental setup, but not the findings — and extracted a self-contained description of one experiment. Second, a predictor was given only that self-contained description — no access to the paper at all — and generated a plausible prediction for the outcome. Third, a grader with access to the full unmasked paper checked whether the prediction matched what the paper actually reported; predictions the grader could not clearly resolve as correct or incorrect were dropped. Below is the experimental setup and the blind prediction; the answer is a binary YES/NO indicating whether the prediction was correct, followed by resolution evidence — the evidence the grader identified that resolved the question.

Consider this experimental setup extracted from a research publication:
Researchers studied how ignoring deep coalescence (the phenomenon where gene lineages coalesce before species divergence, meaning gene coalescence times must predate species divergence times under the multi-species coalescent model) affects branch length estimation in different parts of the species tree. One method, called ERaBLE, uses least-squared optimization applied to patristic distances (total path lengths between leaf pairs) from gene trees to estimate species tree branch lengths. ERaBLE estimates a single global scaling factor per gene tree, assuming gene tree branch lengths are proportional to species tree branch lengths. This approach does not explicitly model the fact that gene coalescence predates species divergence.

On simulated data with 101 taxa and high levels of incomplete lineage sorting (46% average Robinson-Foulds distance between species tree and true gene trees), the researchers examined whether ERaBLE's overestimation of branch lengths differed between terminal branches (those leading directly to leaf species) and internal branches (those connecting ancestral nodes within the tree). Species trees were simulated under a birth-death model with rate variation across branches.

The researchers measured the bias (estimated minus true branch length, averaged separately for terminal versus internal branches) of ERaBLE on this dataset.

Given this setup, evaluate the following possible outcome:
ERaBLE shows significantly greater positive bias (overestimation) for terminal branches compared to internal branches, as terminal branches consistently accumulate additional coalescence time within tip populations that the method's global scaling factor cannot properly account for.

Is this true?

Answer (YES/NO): YES